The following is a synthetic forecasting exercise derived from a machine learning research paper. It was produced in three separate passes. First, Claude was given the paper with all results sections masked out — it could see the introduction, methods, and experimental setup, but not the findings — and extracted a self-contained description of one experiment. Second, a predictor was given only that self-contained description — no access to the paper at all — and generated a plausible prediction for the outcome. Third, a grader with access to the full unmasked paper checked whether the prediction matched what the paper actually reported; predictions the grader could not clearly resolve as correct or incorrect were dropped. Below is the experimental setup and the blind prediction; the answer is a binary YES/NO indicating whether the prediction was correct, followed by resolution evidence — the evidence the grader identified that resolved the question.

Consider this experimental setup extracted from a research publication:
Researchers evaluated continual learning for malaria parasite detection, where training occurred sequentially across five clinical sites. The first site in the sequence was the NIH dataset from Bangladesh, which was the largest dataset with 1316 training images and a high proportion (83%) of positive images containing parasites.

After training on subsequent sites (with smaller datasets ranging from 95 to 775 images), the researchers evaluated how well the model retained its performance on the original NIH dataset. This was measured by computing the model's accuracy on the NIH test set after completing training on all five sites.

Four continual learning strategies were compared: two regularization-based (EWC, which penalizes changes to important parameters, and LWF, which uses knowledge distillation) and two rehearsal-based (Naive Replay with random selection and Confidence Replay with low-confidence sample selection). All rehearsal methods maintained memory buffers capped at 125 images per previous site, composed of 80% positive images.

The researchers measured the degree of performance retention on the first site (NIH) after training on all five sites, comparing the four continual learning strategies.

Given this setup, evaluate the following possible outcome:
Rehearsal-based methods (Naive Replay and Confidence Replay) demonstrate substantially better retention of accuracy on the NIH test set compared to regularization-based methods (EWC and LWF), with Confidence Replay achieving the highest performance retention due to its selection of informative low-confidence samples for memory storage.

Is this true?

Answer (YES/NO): YES